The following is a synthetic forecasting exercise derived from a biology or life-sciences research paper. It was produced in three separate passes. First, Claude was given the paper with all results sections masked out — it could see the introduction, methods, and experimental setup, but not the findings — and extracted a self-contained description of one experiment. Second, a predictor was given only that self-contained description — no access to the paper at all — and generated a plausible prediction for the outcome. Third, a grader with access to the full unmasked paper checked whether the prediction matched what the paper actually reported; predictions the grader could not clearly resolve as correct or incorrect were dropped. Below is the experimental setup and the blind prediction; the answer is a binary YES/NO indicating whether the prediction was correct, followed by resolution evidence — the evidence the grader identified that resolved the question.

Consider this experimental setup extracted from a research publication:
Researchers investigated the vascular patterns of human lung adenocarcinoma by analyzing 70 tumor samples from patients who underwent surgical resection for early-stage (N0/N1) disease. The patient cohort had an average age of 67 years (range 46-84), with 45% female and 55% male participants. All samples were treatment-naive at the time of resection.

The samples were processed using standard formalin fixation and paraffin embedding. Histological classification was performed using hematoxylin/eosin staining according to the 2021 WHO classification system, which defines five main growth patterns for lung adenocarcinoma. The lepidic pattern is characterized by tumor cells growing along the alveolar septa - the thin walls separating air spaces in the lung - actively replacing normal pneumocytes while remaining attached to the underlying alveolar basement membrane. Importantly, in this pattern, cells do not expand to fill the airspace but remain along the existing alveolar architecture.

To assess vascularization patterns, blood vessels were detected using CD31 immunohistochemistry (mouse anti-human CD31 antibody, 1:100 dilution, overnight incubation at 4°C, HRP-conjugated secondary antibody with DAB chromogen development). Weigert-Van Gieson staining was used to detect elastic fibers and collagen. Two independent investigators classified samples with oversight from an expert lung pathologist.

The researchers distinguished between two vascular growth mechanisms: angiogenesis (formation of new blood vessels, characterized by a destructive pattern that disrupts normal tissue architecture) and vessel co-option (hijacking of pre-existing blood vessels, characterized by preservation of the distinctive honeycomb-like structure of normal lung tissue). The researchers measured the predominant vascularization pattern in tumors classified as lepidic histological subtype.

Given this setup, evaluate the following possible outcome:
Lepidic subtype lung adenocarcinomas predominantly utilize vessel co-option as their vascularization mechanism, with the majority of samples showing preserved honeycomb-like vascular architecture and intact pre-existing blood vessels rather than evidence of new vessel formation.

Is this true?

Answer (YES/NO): YES